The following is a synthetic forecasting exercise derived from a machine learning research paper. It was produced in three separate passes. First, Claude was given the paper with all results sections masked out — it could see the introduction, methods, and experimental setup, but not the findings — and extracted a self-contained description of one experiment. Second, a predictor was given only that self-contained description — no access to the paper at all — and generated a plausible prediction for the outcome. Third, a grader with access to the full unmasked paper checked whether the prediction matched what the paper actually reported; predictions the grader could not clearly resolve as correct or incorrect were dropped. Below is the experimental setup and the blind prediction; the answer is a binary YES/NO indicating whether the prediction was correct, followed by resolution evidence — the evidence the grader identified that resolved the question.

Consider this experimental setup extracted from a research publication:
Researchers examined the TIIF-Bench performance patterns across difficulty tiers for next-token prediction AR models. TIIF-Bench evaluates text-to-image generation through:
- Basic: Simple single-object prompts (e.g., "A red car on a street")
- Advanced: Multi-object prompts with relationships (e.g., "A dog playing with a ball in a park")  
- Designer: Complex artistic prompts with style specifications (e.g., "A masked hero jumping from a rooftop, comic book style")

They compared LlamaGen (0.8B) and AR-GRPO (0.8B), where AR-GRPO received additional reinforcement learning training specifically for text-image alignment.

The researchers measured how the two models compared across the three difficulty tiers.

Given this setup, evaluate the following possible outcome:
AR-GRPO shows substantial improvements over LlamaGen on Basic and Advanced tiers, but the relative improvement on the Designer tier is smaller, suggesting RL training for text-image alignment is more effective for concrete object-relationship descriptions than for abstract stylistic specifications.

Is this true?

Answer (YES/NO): NO